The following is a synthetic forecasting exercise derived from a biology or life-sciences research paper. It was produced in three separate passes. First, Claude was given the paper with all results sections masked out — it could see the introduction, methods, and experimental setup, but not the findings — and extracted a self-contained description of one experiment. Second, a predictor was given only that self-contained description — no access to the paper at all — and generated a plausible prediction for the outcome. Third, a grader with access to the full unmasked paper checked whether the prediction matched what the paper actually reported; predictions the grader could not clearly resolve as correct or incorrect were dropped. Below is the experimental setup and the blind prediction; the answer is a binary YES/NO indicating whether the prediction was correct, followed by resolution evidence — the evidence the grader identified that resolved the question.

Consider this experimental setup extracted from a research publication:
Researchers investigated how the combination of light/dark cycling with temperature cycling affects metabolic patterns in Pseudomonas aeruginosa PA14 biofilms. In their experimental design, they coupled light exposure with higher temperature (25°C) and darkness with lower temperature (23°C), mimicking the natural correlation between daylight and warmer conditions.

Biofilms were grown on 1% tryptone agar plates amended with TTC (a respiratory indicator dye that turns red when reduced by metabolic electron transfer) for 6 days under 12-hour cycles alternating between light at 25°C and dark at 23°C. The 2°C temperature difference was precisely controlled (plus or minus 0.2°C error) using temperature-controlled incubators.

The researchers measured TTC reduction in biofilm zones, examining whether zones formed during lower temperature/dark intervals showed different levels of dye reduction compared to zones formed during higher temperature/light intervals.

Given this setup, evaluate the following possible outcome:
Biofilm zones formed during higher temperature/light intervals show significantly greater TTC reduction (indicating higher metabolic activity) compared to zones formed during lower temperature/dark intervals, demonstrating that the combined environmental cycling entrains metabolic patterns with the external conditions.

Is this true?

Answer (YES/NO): NO